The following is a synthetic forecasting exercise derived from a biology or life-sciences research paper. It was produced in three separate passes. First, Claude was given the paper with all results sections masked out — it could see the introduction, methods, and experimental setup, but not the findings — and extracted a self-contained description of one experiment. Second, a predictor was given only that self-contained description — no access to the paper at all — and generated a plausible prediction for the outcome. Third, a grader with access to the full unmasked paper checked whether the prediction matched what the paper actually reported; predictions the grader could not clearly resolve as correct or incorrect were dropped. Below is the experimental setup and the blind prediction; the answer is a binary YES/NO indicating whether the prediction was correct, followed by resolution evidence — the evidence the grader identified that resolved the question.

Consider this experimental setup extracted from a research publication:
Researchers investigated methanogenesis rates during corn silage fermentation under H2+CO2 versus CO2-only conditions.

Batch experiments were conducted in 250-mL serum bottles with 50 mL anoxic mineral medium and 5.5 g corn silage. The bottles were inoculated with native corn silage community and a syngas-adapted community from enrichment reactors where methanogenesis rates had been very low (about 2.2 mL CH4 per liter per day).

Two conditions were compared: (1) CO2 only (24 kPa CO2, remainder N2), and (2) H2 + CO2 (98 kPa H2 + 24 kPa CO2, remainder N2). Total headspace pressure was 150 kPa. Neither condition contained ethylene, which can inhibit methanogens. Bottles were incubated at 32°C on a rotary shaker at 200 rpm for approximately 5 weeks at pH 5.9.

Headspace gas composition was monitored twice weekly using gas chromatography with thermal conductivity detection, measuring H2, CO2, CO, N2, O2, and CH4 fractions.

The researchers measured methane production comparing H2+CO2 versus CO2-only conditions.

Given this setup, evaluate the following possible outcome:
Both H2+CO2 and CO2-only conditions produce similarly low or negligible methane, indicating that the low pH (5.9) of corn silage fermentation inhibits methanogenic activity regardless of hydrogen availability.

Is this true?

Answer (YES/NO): NO